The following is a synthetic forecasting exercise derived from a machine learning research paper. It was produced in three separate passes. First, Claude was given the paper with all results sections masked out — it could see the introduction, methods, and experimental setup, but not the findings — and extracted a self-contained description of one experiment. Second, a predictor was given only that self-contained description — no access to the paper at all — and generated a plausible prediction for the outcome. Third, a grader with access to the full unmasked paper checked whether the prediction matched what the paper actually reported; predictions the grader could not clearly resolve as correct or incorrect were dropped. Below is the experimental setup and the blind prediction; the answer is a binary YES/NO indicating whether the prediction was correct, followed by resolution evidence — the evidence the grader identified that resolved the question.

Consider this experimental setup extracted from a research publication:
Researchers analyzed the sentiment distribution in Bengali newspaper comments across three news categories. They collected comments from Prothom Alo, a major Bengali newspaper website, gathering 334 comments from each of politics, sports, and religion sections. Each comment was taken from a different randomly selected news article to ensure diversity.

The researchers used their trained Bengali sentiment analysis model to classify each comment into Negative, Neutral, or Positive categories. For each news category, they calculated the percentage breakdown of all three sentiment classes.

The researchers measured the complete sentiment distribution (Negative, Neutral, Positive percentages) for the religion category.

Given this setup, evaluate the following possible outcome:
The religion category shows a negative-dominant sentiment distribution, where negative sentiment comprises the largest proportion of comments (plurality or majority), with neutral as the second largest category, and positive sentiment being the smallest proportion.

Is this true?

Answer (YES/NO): NO